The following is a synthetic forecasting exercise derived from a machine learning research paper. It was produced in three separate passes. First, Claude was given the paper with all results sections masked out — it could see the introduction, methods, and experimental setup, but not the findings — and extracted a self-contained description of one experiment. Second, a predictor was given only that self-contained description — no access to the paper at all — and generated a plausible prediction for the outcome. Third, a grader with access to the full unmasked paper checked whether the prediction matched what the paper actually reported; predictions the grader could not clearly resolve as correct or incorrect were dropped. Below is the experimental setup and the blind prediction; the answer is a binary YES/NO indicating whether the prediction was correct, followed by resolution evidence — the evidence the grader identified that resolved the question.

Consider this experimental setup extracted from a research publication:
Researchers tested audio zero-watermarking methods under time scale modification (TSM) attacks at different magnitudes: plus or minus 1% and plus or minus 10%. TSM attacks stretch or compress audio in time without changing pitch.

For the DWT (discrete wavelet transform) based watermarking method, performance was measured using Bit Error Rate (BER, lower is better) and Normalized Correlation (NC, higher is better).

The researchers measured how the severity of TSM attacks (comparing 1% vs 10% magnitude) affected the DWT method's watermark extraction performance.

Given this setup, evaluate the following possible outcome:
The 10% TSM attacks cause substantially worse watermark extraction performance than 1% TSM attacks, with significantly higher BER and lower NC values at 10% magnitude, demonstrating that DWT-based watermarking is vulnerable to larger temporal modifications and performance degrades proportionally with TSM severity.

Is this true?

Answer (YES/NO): NO